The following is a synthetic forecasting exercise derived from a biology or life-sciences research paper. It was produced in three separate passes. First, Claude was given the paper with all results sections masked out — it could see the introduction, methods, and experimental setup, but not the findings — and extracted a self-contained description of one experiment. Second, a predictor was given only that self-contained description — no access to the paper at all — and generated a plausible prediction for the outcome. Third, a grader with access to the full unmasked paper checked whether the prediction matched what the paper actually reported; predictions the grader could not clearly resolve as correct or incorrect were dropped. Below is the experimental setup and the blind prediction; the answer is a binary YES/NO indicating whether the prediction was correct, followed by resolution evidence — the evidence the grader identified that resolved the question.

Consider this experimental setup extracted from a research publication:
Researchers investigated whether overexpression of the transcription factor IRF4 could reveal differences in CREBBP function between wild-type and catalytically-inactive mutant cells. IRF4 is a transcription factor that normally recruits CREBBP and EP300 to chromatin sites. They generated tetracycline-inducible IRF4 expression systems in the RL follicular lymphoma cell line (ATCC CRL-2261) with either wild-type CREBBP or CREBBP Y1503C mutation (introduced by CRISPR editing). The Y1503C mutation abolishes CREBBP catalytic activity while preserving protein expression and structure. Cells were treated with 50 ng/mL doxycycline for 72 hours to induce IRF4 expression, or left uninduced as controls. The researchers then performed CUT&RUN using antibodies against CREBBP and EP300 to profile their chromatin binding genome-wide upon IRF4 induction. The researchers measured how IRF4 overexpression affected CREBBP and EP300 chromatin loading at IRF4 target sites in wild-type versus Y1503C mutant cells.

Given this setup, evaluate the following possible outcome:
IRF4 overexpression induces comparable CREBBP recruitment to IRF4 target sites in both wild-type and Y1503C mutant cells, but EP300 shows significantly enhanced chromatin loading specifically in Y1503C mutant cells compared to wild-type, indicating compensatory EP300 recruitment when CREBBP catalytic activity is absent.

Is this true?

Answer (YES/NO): NO